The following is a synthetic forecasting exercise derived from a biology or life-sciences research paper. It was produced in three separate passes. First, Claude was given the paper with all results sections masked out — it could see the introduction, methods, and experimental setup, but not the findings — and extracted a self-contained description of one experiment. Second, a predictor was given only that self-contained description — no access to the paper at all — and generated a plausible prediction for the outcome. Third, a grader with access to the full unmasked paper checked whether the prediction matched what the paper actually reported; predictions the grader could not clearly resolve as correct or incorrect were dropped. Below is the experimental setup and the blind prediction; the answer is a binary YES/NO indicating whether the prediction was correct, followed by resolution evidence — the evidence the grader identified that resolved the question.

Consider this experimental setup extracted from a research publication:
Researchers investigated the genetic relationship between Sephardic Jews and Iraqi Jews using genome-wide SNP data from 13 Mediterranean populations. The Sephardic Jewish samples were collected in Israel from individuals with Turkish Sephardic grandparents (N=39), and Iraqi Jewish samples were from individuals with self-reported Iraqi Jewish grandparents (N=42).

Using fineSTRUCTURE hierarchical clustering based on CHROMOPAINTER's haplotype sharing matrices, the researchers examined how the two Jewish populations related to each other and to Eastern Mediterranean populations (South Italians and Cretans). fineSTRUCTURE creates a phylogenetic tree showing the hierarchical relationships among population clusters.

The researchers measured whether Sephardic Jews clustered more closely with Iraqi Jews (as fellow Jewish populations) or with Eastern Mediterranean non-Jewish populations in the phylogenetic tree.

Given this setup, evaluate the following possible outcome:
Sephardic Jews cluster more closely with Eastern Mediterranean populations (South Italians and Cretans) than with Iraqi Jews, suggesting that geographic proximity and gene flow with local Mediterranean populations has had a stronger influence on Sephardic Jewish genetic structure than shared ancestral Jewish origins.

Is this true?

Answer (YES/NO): YES